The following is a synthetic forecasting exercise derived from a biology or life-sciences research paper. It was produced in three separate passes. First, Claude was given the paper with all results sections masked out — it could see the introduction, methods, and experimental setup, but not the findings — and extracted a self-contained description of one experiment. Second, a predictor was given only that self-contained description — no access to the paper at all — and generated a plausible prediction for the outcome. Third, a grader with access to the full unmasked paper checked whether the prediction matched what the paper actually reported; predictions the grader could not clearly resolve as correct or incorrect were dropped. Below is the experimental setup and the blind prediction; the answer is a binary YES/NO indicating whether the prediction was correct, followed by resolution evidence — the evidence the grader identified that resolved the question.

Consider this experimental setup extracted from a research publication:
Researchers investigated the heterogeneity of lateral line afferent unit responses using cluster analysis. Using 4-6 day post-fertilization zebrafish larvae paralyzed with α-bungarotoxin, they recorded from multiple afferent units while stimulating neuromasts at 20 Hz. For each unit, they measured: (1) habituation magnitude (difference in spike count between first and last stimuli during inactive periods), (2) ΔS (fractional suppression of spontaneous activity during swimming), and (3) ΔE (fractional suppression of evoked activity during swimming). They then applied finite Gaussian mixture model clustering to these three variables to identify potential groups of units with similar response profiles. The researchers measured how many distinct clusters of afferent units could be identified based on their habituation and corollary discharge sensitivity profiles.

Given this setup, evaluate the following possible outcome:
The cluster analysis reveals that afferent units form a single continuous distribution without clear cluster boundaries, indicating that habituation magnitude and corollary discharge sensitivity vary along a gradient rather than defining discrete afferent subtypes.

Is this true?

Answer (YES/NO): NO